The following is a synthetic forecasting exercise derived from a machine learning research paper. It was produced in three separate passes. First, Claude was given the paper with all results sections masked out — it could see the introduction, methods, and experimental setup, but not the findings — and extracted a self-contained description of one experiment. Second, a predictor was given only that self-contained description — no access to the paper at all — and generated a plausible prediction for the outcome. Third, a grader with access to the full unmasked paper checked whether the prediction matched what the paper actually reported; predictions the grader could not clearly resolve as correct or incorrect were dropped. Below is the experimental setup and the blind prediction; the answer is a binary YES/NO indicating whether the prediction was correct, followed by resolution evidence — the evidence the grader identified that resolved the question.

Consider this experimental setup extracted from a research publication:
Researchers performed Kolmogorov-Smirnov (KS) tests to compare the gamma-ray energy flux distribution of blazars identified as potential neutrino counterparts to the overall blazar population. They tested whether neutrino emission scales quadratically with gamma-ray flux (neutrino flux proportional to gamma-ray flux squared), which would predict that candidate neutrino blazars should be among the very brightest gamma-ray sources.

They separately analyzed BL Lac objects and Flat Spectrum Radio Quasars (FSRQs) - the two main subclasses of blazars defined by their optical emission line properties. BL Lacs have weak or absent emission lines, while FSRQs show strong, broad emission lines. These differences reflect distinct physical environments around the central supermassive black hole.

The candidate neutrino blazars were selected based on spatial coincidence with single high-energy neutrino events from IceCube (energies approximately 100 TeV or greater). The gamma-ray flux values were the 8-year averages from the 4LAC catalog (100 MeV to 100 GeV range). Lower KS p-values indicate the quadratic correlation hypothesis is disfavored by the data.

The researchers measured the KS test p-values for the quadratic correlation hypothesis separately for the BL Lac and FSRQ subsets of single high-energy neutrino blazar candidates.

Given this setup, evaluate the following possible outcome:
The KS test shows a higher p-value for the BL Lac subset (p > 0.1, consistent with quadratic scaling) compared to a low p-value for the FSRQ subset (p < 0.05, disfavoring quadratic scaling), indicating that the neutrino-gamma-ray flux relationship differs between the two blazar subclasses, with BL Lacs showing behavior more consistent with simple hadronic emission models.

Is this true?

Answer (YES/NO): NO